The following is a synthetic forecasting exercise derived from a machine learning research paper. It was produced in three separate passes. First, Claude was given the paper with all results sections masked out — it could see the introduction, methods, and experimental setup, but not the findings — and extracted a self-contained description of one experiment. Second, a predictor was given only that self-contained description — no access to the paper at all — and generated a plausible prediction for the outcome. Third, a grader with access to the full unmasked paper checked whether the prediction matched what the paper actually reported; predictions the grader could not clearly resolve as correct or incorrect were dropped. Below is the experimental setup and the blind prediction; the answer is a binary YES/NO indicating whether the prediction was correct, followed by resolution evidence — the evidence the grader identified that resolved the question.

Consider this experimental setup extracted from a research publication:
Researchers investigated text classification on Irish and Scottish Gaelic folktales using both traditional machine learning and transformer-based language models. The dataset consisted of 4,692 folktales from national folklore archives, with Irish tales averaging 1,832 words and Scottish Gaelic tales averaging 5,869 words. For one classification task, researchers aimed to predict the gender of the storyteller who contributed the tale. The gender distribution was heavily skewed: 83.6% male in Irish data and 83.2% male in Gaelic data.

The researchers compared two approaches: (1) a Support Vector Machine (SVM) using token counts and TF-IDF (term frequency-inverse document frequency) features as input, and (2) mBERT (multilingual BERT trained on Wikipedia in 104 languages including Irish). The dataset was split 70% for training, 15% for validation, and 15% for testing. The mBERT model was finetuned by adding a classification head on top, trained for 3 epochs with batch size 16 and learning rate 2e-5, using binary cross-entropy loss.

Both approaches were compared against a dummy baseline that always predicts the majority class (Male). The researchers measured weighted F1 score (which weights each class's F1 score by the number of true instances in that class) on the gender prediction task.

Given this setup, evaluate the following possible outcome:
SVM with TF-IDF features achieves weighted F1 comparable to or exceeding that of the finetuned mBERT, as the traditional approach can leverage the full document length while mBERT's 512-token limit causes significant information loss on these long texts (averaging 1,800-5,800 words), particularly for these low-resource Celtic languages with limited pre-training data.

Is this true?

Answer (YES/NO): YES